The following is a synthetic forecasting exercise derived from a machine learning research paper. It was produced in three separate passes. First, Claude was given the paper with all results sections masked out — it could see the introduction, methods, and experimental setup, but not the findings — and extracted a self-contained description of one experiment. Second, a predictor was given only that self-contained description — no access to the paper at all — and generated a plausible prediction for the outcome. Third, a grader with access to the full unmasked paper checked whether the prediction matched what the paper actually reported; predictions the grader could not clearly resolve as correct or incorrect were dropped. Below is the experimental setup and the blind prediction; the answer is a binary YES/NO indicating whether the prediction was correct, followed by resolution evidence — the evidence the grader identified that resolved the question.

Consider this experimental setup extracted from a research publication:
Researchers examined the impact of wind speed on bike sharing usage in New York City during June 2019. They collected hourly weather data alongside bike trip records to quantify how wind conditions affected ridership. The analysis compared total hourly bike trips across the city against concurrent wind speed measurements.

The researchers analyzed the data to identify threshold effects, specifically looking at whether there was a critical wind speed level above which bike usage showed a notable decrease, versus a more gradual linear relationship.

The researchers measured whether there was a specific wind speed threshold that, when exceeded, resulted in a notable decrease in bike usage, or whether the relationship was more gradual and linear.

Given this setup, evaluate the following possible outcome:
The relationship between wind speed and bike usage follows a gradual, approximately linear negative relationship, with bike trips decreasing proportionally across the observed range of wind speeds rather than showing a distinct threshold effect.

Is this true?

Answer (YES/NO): NO